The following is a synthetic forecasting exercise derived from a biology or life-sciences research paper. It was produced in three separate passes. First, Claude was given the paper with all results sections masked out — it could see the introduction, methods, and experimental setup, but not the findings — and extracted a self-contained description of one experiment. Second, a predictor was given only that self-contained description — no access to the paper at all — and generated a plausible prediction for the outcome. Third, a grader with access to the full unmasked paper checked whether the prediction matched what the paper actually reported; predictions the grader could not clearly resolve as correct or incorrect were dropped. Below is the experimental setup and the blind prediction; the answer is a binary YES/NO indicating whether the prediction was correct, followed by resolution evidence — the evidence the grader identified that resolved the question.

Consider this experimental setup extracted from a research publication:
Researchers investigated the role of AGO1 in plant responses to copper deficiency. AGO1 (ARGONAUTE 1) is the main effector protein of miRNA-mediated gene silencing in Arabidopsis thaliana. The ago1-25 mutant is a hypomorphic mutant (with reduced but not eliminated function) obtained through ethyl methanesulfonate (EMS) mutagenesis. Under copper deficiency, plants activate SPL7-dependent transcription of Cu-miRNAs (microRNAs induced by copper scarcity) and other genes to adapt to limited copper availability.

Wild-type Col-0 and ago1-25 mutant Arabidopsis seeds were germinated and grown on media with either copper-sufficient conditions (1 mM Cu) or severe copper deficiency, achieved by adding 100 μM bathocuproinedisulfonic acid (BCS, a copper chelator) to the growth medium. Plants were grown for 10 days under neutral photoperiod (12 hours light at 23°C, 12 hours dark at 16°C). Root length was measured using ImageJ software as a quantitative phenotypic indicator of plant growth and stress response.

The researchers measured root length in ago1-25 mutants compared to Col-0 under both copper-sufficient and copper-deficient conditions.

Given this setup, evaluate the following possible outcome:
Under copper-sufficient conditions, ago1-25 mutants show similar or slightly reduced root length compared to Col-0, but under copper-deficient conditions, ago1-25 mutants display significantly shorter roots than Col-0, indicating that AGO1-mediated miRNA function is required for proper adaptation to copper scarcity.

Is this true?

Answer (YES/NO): NO